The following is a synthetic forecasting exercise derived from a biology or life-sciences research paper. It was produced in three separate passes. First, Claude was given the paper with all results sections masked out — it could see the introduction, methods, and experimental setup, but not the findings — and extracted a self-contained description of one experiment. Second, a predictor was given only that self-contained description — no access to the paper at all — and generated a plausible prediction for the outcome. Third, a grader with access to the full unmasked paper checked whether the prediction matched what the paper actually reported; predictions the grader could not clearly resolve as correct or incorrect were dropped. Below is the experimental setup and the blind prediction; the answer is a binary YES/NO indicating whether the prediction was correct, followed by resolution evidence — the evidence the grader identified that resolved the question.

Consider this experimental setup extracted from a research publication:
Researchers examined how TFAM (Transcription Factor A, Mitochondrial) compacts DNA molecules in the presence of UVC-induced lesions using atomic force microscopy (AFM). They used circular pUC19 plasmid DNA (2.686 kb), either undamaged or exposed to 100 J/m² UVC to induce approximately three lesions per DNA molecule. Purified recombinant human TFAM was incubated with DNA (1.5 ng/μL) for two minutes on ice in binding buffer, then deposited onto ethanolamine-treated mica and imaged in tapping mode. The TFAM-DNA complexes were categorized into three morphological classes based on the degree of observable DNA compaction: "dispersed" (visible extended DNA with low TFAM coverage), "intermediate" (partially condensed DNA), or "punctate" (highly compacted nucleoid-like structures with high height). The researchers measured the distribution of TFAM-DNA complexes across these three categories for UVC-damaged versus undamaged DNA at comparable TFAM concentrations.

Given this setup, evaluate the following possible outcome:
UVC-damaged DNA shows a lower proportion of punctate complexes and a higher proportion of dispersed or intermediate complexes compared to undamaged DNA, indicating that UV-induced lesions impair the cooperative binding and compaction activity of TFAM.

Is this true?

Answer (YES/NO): NO